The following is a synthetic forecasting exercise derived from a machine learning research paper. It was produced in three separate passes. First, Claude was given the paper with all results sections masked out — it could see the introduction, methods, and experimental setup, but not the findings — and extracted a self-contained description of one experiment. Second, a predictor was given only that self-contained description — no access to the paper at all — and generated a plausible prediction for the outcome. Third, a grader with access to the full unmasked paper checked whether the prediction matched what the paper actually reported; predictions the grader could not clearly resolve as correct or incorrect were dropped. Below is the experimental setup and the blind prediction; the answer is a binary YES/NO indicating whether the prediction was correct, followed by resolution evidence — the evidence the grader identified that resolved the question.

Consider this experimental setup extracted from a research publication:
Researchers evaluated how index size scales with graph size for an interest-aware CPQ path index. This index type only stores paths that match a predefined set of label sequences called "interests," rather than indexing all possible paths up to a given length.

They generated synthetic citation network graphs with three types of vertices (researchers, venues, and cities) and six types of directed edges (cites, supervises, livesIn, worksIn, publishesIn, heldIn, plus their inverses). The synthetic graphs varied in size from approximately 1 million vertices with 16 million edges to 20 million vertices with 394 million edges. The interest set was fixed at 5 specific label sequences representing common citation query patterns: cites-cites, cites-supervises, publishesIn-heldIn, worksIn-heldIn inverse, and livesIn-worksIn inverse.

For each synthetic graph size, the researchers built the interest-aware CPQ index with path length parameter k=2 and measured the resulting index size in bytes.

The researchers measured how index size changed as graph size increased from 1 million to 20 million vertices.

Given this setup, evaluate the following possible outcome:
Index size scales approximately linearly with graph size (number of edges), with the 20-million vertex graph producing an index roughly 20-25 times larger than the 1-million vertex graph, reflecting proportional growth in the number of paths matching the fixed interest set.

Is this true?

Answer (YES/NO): NO